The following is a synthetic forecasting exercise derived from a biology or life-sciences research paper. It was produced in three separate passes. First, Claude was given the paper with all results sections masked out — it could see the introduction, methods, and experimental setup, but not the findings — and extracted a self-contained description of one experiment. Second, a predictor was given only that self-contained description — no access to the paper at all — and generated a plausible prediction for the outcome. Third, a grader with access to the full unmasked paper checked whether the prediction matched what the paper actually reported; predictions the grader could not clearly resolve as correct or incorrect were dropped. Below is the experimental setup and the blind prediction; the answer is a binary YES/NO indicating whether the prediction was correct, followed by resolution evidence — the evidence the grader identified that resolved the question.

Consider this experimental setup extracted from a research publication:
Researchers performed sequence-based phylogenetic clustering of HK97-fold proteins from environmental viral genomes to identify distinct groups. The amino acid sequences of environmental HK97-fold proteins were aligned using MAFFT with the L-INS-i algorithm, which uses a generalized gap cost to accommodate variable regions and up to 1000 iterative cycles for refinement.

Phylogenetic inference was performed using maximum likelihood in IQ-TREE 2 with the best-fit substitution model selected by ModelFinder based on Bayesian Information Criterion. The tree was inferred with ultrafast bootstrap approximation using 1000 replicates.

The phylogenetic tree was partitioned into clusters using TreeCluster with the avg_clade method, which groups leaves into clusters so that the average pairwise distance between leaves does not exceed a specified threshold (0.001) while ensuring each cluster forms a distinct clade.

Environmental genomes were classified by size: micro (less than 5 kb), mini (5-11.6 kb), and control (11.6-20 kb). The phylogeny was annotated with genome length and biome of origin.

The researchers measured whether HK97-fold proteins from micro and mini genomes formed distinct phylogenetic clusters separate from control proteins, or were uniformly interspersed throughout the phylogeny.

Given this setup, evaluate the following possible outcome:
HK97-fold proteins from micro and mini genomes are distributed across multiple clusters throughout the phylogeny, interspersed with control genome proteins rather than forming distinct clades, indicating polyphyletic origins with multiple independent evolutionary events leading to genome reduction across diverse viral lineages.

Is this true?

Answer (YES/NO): YES